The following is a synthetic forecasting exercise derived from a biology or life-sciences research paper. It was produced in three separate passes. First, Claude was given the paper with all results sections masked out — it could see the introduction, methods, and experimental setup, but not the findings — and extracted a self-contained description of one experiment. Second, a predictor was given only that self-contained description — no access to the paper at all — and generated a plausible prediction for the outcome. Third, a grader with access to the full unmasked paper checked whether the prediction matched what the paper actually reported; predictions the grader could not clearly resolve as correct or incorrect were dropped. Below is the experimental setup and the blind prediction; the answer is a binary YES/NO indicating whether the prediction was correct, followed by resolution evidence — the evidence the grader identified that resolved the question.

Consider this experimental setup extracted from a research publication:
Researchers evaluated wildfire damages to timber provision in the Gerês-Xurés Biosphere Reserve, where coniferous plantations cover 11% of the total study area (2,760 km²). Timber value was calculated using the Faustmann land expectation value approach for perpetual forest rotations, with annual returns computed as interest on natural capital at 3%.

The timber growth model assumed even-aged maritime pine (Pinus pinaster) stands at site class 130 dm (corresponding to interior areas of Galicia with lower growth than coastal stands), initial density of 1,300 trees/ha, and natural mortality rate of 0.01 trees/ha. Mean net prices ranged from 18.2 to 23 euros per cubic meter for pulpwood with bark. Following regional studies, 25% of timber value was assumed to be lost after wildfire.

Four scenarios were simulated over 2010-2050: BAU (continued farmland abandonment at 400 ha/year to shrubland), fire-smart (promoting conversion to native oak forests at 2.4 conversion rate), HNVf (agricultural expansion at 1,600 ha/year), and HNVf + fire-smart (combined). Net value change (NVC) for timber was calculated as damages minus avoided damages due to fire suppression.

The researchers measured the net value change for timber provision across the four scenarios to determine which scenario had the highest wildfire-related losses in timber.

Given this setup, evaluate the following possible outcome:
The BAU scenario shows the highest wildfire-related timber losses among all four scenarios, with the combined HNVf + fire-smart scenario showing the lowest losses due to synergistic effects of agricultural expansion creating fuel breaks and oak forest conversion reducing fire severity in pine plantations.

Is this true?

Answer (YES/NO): NO